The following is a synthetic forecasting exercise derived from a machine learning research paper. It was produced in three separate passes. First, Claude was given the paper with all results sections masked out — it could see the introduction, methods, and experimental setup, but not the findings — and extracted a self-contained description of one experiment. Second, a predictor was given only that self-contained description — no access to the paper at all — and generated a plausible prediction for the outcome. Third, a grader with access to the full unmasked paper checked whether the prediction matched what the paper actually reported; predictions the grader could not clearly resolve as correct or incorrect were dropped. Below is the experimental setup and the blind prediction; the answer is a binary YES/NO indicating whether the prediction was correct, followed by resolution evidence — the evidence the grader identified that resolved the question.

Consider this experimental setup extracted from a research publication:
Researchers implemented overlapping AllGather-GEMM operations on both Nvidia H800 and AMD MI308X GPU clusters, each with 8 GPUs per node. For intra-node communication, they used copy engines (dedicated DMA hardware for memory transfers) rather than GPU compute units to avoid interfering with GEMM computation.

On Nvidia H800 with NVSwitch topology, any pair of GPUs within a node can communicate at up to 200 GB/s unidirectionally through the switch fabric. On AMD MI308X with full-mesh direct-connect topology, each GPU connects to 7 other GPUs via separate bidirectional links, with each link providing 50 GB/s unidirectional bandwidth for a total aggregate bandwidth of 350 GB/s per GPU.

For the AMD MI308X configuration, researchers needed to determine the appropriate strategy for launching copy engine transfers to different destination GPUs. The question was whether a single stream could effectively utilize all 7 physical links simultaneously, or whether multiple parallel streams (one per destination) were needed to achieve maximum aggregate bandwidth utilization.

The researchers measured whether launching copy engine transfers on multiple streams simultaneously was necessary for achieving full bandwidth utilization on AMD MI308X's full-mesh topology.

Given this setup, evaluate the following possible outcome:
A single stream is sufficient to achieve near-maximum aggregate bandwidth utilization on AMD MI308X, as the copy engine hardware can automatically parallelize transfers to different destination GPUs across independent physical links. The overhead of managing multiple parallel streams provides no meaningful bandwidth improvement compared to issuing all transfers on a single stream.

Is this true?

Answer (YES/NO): NO